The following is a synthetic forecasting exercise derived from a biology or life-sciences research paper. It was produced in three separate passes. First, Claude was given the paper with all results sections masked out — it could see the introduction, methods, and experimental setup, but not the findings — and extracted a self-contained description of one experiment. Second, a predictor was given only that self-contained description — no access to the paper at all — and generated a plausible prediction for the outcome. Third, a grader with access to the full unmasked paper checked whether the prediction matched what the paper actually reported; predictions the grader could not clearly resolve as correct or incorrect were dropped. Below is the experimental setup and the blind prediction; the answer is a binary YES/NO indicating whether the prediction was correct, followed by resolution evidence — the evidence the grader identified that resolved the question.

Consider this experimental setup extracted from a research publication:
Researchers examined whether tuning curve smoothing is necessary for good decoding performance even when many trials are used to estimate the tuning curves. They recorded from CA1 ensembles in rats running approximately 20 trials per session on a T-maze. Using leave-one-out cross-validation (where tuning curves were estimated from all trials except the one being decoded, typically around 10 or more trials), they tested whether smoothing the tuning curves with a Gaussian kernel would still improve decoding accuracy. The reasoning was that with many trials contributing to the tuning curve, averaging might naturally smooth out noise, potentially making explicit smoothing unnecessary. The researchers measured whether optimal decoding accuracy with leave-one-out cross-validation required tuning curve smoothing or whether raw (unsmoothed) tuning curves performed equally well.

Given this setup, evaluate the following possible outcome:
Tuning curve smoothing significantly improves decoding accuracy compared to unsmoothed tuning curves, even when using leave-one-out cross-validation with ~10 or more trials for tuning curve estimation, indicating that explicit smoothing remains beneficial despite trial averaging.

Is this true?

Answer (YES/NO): YES